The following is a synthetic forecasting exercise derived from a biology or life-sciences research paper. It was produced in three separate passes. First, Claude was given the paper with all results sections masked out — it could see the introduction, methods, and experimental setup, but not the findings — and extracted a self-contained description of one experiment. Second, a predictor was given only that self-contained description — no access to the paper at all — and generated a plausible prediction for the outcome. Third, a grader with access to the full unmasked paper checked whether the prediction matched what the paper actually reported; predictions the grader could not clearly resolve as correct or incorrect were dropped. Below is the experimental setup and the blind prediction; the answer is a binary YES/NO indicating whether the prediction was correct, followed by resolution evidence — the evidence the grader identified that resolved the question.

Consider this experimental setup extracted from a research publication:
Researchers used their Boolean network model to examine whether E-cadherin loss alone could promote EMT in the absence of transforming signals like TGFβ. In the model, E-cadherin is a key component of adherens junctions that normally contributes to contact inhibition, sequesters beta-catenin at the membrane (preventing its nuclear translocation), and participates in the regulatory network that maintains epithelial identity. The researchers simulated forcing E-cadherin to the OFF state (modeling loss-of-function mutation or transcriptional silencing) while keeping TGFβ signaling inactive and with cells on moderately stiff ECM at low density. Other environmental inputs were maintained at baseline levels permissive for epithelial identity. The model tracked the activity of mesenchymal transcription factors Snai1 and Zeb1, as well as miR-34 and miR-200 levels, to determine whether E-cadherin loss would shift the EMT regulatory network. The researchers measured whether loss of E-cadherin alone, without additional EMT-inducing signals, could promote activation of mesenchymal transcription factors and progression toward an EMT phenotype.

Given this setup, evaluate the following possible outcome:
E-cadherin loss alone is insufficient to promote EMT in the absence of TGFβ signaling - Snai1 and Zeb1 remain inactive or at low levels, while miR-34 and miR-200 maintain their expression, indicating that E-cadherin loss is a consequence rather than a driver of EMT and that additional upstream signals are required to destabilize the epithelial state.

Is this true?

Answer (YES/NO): NO